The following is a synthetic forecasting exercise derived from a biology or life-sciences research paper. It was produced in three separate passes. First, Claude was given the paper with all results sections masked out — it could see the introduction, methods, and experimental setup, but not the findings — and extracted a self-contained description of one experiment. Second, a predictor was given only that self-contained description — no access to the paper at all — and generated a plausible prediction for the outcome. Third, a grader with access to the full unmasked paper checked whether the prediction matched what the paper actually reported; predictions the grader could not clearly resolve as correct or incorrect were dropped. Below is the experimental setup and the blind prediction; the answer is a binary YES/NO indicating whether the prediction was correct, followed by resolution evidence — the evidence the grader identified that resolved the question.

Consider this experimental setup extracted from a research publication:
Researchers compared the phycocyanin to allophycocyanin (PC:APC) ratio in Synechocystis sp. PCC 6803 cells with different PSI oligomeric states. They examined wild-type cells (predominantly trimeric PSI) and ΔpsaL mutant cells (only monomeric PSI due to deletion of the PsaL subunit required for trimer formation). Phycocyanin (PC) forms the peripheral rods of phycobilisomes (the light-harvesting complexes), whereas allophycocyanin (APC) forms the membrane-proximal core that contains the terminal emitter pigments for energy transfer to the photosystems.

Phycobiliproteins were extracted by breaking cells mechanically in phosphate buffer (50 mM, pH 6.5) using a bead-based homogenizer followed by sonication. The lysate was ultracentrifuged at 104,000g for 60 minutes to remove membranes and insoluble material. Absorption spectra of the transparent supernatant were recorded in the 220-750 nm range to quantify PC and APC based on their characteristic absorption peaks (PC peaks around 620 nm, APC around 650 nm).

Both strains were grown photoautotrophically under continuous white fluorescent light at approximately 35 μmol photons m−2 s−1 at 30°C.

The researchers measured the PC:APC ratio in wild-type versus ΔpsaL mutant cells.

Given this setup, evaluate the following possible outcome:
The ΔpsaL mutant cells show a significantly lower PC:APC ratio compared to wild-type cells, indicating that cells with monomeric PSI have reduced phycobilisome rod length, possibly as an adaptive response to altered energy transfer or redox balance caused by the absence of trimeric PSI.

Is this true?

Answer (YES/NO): YES